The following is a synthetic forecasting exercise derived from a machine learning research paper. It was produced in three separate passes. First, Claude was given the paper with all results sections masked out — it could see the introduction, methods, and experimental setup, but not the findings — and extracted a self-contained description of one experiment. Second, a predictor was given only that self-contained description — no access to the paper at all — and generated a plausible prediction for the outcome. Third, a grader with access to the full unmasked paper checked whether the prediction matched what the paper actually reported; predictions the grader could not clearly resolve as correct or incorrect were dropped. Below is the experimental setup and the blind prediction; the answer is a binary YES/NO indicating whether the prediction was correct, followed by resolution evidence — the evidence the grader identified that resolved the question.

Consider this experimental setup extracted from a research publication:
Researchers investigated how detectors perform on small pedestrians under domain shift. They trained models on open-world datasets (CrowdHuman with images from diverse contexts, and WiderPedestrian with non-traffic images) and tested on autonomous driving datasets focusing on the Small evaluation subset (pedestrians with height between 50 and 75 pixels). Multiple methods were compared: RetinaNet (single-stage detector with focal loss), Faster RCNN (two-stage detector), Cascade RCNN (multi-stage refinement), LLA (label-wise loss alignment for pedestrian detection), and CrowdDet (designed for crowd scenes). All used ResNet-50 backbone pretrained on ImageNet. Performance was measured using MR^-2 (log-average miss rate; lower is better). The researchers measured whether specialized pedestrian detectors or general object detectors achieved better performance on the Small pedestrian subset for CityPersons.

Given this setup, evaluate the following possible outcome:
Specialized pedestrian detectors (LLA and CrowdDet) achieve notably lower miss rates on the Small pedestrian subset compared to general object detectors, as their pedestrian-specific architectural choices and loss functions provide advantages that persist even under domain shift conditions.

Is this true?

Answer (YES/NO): NO